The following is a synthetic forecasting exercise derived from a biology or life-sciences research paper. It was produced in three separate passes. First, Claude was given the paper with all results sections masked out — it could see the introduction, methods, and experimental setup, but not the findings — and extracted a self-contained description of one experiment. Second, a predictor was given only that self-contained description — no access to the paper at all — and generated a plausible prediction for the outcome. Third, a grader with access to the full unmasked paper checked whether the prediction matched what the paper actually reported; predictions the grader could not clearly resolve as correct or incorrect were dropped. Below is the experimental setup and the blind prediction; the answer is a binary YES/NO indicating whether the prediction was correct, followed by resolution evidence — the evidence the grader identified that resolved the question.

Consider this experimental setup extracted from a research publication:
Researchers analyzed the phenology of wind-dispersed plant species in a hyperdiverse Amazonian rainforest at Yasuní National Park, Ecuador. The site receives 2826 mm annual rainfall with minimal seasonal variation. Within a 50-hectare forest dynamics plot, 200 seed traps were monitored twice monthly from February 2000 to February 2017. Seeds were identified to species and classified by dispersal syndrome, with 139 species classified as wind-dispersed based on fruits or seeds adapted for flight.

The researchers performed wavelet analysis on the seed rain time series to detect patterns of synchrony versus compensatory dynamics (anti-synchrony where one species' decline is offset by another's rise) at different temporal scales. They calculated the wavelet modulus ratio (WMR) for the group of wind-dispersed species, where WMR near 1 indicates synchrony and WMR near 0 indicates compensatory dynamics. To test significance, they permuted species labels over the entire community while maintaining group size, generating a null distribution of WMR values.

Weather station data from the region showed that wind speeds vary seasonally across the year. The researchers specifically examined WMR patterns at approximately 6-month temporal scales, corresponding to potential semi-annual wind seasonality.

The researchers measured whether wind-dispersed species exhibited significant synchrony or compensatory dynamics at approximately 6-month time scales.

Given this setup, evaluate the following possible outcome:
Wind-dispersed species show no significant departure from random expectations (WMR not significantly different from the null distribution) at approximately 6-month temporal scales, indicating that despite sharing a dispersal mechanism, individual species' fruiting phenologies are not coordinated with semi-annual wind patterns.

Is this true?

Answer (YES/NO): NO